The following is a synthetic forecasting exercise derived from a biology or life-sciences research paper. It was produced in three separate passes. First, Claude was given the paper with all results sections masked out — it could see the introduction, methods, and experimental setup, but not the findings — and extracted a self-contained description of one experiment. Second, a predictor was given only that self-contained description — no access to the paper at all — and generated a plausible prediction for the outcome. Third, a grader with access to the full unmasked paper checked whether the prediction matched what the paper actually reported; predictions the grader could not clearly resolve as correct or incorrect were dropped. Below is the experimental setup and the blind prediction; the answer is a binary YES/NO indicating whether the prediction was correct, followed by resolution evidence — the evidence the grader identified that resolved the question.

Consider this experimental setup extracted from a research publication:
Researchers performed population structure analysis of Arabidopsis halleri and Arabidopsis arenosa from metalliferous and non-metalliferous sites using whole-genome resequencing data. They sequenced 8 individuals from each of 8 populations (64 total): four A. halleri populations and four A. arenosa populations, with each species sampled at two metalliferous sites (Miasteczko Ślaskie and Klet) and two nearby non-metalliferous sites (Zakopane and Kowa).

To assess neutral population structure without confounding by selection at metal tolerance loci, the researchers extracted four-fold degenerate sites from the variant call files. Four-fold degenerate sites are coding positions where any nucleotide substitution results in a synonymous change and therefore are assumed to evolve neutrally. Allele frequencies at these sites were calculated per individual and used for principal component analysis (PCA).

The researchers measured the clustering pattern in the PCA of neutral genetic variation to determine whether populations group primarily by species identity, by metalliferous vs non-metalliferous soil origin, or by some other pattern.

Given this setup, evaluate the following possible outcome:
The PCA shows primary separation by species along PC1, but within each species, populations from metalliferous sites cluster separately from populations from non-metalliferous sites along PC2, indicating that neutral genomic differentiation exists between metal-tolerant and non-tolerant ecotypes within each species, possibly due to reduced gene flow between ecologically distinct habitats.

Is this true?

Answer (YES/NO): NO